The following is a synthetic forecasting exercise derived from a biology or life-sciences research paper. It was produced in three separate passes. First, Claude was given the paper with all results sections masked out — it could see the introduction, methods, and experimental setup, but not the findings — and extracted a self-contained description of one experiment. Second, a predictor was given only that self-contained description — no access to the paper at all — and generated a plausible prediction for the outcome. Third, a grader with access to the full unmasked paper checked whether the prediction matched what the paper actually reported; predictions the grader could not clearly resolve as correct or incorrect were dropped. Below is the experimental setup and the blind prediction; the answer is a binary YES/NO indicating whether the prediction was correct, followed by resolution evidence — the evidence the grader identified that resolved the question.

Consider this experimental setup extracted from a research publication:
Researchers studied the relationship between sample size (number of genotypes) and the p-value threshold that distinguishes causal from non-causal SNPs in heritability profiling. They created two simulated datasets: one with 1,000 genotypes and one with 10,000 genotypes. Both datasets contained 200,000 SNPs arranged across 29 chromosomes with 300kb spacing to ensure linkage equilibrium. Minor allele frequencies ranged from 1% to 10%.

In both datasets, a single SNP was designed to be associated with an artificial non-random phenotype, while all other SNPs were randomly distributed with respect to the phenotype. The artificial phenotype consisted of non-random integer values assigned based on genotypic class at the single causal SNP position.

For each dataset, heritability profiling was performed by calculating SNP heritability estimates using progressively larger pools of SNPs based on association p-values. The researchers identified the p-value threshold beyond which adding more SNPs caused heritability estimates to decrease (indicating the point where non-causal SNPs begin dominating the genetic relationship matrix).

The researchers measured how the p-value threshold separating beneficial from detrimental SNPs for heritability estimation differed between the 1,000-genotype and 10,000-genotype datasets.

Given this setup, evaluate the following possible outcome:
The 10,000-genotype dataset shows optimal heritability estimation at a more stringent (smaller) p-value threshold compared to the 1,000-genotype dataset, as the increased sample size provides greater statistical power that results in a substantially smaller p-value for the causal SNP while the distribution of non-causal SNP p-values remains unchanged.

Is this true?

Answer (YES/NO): NO